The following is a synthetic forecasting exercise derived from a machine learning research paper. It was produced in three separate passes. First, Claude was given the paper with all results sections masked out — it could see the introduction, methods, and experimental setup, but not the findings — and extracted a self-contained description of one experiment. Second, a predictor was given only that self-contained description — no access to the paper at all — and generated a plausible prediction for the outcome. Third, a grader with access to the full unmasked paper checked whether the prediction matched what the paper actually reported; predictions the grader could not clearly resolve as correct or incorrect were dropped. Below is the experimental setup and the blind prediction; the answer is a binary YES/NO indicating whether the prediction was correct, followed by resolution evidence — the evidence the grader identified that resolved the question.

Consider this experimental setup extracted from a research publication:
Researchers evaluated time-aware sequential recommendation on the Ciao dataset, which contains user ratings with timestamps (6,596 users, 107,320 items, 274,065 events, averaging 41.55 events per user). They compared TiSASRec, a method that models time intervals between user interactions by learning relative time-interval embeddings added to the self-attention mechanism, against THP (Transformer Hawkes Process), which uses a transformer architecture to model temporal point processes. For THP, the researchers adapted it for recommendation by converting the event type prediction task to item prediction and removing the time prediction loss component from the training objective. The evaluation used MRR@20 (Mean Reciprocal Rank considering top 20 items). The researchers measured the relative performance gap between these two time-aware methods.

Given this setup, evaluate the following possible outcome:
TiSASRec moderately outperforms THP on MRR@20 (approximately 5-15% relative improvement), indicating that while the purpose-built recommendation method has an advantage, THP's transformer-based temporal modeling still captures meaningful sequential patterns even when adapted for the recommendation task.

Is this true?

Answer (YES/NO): NO